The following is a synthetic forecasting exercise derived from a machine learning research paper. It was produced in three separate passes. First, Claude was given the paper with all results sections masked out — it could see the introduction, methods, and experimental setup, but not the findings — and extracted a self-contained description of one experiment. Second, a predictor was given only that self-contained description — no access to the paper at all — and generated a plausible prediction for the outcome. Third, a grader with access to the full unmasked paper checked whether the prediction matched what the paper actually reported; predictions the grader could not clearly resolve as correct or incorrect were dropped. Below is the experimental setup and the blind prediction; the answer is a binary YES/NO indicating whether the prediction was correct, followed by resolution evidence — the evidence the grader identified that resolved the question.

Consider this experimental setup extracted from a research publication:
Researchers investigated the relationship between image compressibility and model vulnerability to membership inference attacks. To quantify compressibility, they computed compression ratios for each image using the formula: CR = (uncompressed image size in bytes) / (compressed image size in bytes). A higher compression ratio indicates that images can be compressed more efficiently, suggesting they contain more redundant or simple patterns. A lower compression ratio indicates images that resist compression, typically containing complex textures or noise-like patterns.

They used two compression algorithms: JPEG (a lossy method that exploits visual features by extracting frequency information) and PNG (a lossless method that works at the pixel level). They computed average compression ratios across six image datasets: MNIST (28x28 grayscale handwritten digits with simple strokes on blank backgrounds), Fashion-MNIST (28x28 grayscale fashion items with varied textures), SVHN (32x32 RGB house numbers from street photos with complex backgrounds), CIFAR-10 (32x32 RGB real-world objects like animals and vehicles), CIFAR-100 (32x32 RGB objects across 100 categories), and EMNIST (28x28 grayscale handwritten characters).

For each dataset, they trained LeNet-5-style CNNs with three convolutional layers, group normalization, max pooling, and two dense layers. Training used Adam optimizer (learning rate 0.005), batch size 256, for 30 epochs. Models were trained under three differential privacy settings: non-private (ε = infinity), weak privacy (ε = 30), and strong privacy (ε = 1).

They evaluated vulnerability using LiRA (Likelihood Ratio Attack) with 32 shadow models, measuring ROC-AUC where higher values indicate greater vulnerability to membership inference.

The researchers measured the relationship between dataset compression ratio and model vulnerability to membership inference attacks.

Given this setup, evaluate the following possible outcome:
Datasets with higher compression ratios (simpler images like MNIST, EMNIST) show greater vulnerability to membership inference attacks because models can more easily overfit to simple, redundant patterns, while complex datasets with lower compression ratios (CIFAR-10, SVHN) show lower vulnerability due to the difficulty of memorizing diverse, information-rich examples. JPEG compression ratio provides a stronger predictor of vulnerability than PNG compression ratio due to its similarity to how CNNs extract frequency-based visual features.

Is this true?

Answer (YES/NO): NO